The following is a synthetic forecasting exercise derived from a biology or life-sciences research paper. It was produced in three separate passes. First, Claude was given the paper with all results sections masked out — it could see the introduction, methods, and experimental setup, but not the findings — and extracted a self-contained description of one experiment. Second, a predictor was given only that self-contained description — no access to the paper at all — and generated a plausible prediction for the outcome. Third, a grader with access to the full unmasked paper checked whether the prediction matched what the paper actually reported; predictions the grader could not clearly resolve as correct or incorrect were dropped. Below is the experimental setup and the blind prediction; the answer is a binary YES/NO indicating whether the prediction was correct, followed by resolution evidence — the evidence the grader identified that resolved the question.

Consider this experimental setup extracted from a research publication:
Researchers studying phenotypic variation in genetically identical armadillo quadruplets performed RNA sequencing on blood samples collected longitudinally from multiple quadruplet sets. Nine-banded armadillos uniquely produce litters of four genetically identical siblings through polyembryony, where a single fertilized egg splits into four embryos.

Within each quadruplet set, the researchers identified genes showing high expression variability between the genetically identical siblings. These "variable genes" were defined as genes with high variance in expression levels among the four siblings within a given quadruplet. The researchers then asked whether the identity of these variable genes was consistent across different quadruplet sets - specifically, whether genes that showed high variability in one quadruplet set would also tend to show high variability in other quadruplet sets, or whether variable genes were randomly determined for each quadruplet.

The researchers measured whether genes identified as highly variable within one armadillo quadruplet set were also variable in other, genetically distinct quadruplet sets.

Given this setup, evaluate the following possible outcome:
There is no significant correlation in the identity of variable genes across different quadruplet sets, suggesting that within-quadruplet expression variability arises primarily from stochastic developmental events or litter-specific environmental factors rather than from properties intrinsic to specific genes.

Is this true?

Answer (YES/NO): NO